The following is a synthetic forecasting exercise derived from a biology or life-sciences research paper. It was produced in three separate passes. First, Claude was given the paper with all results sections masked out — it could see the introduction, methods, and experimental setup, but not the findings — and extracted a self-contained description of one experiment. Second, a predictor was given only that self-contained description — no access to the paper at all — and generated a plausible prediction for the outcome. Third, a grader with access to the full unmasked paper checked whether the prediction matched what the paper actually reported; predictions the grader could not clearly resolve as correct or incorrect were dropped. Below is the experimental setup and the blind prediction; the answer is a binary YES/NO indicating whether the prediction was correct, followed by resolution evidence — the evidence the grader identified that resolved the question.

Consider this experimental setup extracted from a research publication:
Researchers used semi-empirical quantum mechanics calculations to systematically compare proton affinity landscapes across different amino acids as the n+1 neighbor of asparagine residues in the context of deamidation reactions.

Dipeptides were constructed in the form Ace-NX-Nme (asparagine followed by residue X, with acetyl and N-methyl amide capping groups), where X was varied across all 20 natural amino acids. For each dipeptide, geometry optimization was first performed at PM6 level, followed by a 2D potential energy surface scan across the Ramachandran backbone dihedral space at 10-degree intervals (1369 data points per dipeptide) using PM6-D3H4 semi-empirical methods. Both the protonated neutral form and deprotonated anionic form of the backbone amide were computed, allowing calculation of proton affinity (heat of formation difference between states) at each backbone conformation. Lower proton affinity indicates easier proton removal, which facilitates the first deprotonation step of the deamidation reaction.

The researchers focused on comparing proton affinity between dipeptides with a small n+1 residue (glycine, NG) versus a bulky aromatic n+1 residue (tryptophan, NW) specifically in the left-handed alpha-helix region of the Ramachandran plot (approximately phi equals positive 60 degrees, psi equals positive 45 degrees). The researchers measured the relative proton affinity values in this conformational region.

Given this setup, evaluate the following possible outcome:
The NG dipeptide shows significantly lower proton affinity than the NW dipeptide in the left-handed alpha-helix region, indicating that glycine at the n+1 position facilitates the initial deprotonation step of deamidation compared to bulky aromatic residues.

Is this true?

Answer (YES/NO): NO